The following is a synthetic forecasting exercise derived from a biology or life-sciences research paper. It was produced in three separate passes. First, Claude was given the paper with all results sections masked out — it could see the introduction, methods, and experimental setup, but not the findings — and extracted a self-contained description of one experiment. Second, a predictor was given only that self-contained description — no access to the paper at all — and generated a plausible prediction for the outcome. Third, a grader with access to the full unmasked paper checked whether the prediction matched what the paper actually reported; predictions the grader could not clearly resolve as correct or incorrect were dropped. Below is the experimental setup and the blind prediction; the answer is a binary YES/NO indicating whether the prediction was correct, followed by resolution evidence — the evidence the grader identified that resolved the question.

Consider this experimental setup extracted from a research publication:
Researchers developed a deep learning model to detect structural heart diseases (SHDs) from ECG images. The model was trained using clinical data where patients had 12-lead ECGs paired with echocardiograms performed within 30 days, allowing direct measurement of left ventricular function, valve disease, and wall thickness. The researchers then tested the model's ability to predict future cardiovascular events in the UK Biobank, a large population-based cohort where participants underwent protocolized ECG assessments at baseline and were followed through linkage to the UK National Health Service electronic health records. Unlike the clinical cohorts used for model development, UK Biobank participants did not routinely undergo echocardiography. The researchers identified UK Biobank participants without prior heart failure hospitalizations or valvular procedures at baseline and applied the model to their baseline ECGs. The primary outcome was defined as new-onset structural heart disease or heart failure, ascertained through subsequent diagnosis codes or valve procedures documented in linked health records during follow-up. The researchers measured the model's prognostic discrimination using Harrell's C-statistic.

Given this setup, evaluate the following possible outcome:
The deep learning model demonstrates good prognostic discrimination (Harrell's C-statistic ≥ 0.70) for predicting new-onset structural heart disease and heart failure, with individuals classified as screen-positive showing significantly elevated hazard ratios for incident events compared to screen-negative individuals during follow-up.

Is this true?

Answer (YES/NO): YES